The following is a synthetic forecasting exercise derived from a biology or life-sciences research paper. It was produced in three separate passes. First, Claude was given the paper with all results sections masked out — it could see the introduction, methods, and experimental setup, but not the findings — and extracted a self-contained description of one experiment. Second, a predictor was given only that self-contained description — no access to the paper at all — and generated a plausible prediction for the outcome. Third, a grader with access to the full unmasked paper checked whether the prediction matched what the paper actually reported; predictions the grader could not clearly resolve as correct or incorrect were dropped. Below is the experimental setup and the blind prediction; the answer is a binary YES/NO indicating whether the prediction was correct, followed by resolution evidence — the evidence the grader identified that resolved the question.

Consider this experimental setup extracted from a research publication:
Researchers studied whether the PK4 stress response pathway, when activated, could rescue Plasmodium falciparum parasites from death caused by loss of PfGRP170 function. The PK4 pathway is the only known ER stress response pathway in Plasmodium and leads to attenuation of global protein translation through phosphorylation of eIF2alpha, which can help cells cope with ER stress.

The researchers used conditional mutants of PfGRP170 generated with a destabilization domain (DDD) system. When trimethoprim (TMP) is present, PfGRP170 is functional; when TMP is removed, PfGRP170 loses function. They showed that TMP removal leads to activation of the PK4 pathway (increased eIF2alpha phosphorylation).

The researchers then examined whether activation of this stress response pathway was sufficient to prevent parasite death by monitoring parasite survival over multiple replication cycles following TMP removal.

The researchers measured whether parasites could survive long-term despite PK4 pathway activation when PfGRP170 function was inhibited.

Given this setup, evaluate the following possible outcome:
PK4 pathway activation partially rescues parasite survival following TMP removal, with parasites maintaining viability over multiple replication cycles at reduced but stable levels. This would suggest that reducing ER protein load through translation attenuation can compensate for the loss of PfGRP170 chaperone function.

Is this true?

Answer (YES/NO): NO